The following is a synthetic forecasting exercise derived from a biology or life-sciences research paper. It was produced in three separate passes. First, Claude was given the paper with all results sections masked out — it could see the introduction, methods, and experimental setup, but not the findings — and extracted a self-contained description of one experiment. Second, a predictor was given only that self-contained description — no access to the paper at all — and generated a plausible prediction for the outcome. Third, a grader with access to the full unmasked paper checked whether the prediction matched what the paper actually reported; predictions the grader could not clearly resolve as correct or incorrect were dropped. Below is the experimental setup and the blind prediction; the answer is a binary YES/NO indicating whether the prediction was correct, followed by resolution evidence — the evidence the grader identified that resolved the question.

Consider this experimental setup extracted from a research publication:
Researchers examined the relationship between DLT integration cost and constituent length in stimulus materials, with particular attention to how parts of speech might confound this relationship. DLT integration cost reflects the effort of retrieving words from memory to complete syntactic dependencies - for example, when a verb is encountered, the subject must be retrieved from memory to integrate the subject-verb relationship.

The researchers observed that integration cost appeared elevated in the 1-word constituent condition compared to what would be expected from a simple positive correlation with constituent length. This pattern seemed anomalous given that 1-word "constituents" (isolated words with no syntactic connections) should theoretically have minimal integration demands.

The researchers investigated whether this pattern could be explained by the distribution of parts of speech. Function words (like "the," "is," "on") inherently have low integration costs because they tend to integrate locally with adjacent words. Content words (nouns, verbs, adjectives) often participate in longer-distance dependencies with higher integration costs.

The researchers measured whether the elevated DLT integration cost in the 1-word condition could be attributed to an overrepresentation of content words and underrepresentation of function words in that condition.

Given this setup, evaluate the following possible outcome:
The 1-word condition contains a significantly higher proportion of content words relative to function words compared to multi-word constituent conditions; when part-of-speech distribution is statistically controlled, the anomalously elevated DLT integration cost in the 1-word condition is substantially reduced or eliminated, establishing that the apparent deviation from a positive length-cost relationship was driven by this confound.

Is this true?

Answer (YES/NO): YES